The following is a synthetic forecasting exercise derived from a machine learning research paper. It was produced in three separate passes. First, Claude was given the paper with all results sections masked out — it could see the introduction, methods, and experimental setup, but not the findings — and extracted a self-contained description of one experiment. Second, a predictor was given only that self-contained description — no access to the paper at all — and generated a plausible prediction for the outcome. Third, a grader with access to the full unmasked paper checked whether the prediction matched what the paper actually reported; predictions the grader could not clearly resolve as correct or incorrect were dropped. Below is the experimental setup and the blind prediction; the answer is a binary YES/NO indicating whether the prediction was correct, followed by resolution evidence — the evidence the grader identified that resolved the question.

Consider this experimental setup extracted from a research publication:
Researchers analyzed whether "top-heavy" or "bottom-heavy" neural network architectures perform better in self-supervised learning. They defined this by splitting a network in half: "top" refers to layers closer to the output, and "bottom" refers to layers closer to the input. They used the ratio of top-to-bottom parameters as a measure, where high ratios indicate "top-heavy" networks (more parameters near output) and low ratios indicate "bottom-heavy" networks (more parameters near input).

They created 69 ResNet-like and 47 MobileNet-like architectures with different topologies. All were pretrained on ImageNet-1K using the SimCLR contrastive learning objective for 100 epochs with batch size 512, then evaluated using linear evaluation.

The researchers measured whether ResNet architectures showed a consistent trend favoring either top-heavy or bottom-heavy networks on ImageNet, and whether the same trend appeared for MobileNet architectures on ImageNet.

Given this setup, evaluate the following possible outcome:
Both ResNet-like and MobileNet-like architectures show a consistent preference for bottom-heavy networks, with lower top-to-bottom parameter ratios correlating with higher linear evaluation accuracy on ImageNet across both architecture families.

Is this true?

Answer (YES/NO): NO